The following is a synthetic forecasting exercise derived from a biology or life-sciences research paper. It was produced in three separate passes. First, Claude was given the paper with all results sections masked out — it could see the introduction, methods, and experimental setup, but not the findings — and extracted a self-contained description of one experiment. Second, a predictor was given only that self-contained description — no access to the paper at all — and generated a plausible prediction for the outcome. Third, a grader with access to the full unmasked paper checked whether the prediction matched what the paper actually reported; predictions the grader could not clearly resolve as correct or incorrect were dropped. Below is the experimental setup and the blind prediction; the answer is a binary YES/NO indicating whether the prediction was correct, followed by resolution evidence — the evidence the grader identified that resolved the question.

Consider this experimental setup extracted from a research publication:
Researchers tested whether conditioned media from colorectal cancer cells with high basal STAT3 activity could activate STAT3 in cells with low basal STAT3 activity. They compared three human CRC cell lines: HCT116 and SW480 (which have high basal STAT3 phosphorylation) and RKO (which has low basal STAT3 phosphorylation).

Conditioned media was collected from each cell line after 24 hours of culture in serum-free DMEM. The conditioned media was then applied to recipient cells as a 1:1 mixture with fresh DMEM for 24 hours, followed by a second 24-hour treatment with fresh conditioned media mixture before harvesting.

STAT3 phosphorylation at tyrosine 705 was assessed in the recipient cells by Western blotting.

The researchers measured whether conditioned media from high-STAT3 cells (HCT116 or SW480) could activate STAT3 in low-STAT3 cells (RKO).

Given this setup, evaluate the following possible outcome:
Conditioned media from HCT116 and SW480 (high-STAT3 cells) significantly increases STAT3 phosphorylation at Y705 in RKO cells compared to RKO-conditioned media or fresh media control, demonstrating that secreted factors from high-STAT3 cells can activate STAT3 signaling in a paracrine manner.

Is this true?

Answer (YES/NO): YES